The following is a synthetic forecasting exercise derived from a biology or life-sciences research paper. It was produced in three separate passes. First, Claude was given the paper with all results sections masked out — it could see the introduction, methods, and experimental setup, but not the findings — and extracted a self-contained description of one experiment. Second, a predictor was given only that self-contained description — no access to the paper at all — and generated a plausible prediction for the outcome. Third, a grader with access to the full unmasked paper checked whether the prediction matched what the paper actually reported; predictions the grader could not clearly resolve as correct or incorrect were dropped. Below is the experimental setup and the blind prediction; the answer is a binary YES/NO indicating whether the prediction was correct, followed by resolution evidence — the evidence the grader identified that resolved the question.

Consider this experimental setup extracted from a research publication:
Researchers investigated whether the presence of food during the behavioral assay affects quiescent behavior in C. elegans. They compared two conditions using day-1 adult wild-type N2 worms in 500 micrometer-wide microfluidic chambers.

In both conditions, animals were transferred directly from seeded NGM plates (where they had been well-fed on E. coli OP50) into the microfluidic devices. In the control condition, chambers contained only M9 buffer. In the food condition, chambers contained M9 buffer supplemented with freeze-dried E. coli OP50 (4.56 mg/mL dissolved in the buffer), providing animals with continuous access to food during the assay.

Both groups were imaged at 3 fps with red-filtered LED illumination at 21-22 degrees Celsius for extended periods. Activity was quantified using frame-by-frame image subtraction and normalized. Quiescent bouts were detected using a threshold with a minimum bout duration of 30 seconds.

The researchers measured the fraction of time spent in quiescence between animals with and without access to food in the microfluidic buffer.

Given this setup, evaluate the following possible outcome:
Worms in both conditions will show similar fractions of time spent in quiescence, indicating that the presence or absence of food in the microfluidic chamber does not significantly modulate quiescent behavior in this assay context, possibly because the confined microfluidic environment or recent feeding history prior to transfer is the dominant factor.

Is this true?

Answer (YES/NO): NO